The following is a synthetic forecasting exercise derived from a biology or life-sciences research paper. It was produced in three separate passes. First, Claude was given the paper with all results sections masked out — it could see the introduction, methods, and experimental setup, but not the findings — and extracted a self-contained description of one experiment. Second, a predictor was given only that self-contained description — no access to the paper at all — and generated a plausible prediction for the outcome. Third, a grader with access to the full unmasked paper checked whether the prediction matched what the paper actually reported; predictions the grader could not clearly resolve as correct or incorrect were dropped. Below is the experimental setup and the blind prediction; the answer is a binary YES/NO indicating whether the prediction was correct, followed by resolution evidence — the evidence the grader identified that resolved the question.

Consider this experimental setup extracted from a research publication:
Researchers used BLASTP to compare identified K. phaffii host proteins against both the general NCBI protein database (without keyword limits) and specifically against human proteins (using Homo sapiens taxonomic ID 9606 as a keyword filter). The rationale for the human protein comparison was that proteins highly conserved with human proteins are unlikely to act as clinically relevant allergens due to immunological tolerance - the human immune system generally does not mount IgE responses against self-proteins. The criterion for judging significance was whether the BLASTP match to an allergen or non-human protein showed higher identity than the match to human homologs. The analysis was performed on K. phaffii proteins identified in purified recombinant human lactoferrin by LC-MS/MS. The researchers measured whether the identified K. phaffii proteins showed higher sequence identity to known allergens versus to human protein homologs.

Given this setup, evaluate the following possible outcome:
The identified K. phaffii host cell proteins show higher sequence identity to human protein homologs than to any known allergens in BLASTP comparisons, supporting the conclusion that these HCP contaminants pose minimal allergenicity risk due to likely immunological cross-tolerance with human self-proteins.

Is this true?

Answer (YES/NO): NO